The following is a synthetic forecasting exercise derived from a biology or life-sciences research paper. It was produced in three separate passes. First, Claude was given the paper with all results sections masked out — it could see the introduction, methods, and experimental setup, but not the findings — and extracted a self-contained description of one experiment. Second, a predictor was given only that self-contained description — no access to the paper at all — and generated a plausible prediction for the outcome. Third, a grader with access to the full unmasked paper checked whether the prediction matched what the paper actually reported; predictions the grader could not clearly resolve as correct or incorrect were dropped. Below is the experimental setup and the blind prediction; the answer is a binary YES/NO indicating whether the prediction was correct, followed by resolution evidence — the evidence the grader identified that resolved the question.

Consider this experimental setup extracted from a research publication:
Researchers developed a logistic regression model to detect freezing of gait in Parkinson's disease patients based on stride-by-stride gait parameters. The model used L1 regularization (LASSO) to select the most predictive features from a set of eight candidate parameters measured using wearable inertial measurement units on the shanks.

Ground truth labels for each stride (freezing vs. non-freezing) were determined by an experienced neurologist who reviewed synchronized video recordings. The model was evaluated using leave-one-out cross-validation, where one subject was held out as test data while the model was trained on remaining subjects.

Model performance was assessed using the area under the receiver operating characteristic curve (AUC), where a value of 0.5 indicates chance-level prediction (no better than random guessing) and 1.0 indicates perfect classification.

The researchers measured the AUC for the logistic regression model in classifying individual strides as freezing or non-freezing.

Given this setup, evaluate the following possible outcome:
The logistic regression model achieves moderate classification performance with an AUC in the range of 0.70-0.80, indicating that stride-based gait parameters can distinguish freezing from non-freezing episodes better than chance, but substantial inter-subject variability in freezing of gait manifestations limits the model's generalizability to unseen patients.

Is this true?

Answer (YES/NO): YES